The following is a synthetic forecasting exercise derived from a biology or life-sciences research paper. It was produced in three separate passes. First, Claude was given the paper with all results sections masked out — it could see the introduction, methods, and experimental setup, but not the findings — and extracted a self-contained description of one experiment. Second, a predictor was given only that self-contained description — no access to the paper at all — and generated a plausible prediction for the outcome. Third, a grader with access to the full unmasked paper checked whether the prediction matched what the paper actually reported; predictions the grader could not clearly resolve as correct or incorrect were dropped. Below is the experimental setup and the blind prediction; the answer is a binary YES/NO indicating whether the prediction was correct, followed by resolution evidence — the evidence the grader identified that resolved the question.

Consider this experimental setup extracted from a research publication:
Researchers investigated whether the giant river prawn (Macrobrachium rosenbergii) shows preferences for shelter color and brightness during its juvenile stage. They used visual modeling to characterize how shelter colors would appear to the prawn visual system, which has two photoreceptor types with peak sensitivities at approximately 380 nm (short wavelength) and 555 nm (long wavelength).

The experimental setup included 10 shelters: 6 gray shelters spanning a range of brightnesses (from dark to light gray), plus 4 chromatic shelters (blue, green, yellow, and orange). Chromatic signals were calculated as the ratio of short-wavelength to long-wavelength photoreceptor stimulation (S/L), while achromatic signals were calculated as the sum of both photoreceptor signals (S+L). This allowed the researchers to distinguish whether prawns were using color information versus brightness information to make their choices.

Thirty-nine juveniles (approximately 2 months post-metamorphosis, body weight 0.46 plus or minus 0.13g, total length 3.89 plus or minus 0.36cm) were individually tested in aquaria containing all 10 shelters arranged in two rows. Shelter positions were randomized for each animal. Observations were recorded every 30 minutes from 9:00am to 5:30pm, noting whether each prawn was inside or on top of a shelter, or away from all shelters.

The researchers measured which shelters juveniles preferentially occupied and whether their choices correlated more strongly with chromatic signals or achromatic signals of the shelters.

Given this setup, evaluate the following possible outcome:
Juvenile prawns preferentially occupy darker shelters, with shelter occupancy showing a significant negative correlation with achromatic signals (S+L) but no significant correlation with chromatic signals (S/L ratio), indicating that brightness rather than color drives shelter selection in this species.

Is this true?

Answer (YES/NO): NO